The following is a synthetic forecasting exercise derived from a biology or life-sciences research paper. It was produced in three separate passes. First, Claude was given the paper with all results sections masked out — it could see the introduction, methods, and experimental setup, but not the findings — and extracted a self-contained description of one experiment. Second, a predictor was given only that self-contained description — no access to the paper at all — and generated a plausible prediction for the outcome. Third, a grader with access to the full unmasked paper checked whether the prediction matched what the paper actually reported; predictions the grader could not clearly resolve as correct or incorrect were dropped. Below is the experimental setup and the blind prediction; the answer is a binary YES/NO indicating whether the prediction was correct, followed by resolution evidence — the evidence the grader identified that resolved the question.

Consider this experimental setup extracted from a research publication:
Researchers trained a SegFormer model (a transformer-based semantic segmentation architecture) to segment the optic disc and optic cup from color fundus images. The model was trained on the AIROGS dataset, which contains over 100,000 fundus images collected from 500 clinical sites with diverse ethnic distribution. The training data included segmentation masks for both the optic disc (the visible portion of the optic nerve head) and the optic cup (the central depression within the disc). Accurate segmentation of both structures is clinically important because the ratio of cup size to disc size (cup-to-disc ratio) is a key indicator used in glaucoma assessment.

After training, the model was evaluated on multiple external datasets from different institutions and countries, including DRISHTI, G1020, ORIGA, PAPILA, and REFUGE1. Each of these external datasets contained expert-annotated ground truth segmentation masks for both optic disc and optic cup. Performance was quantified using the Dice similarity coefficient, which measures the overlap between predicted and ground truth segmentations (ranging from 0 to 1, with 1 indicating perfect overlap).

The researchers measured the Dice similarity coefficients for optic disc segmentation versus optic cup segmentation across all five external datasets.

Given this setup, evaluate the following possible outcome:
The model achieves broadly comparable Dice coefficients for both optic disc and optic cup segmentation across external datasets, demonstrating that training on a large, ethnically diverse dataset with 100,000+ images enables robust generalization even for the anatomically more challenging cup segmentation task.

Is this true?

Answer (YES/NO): NO